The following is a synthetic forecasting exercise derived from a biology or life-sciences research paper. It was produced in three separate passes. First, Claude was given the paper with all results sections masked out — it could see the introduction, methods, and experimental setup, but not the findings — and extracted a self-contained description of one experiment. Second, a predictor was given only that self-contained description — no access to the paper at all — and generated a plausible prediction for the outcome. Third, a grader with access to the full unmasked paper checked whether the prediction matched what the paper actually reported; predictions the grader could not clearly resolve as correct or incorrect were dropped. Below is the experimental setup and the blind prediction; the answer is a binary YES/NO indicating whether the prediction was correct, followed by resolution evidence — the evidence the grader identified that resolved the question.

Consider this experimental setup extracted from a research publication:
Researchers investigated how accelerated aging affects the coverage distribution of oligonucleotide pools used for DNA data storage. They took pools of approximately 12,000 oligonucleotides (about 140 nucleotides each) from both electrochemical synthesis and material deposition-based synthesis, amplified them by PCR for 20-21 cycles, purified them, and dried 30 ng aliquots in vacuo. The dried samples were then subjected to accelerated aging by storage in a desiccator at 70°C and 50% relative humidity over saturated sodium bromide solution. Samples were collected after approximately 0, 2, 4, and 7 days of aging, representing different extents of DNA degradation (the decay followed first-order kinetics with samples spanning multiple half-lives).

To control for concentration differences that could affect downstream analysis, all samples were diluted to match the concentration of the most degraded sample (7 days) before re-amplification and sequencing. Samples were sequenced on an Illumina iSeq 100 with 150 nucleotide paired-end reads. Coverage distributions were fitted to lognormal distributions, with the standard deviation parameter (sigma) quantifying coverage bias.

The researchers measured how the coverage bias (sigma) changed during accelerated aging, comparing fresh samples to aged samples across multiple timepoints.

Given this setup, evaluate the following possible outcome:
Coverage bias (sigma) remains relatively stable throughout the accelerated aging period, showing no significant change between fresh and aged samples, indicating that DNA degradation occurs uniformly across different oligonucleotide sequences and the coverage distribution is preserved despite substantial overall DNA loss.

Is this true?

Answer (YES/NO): YES